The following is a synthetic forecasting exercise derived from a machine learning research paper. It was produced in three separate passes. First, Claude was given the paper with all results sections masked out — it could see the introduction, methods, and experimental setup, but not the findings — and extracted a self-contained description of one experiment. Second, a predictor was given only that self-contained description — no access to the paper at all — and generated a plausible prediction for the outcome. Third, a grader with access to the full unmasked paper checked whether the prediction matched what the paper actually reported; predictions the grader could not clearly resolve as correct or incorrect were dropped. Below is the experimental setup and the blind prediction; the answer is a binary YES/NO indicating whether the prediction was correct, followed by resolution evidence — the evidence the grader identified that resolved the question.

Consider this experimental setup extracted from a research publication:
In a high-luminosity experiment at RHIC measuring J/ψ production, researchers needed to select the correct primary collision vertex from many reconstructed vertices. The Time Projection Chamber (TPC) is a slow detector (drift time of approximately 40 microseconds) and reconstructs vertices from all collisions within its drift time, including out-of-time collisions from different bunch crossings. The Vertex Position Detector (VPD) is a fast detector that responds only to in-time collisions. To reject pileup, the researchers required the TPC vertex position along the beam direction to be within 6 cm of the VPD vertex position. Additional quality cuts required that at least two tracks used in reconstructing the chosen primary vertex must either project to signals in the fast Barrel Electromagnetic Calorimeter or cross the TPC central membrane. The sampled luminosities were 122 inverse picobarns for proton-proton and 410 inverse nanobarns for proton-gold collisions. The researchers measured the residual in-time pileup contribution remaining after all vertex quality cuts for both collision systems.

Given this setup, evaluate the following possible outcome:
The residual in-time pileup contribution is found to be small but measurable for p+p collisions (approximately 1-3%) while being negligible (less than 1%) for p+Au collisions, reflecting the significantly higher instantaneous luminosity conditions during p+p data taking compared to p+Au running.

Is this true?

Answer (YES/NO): NO